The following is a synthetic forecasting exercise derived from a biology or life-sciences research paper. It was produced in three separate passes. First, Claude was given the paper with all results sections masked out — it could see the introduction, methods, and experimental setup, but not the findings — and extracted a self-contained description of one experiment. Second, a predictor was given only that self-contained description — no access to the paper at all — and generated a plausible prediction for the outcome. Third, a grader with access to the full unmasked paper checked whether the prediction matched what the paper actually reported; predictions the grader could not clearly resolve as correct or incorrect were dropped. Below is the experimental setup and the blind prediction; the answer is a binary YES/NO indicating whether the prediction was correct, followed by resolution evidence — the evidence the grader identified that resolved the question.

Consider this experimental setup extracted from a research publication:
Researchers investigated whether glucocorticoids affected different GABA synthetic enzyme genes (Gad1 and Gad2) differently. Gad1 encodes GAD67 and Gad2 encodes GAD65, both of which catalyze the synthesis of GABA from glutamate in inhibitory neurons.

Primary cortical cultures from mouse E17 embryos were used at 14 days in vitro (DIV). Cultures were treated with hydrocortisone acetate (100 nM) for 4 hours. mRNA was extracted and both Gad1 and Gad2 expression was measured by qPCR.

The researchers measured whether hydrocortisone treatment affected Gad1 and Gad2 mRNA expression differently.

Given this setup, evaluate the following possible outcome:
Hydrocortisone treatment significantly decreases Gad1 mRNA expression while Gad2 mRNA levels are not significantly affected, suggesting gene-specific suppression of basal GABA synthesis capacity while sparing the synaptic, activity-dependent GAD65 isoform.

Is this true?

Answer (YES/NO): YES